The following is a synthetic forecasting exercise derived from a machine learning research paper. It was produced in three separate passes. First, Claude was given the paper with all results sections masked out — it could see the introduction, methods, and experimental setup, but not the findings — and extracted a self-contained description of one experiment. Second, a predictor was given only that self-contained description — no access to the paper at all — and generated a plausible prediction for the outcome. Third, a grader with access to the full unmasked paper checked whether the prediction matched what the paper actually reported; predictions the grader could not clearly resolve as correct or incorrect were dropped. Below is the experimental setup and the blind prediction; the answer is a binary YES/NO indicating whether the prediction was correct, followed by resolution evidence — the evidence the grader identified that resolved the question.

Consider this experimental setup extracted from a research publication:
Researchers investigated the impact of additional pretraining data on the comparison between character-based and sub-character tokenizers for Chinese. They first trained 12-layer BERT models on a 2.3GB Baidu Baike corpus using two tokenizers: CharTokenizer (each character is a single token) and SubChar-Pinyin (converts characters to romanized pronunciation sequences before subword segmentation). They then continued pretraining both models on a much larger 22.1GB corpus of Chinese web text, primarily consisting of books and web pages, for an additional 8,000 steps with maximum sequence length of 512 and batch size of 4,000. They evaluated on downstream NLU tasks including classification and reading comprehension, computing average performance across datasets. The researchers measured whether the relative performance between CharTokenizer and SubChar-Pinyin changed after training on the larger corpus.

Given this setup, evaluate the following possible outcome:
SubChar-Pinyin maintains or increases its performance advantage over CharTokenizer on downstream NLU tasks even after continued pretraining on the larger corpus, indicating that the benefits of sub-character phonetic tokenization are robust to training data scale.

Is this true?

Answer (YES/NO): YES